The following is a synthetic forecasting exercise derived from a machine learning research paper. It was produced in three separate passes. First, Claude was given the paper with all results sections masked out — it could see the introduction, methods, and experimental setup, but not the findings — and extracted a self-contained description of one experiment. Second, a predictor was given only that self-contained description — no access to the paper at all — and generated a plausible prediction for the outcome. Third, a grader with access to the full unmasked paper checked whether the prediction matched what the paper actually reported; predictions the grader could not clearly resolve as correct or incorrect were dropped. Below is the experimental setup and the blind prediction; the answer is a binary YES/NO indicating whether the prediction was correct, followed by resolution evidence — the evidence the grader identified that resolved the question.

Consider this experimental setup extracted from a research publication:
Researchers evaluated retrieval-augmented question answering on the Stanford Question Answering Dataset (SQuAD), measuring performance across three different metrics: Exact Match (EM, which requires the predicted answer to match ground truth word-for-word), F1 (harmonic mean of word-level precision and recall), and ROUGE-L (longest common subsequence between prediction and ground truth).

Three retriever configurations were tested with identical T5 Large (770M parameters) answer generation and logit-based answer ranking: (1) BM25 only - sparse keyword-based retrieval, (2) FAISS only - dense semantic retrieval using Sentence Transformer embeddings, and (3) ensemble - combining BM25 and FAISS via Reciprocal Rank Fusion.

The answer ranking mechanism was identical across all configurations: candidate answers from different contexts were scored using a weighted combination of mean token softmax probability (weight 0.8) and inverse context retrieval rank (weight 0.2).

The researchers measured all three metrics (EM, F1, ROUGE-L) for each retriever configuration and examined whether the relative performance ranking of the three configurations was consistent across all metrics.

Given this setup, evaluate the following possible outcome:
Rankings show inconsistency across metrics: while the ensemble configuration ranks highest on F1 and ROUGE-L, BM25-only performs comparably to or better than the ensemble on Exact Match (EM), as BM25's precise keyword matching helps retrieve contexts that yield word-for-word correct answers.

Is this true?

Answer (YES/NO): NO